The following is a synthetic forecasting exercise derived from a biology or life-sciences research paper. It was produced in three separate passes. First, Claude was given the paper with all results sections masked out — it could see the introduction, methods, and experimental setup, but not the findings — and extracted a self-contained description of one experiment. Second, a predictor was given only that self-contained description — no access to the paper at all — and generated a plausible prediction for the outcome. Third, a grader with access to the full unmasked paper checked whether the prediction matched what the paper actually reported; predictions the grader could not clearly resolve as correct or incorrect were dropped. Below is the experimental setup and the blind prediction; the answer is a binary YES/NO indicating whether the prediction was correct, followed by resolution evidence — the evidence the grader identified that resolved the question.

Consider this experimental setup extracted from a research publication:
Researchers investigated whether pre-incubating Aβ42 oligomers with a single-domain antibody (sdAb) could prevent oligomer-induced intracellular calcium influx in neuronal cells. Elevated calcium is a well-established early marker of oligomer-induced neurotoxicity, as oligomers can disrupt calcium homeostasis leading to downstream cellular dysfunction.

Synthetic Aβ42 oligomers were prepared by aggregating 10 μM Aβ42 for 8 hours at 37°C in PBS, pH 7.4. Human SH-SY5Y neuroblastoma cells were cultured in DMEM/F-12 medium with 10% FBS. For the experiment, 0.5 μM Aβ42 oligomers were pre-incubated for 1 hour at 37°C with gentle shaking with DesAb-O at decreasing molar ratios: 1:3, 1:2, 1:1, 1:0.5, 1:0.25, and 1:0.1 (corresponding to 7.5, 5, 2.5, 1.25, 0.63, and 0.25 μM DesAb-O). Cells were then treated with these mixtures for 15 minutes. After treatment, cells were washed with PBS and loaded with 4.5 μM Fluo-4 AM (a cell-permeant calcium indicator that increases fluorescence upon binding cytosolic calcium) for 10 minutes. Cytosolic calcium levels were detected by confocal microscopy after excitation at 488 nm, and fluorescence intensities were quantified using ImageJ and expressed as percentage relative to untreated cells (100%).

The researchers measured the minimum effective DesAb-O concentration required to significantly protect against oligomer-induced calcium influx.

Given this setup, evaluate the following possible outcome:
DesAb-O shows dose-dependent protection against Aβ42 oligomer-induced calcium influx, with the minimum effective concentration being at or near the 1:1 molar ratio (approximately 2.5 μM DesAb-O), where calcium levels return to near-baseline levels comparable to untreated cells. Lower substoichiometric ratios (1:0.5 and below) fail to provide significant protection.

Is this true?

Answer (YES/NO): NO